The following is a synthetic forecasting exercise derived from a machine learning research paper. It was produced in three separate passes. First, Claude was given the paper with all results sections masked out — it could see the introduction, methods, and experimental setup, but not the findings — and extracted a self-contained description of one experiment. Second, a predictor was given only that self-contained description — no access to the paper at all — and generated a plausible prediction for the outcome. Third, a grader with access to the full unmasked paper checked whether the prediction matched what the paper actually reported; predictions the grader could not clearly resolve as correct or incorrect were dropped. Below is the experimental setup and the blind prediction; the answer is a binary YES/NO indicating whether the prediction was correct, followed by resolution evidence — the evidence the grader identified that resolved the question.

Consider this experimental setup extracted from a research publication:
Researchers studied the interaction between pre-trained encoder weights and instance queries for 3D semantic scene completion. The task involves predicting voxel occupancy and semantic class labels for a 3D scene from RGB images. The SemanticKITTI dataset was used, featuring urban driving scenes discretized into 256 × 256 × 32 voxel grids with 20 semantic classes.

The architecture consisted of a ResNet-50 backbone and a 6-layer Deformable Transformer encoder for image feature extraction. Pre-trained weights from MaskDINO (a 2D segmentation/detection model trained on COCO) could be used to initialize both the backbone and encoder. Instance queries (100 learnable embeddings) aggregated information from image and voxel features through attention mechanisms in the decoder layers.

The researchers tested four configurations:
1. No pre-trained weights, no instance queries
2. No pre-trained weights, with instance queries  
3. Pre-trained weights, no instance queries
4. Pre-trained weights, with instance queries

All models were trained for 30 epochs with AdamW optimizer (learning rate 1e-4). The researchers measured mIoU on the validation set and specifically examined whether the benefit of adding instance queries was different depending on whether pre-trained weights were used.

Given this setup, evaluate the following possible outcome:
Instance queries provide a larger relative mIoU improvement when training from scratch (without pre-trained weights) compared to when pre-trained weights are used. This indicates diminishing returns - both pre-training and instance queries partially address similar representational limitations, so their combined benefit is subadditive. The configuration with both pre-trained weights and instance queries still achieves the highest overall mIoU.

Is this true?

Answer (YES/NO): NO